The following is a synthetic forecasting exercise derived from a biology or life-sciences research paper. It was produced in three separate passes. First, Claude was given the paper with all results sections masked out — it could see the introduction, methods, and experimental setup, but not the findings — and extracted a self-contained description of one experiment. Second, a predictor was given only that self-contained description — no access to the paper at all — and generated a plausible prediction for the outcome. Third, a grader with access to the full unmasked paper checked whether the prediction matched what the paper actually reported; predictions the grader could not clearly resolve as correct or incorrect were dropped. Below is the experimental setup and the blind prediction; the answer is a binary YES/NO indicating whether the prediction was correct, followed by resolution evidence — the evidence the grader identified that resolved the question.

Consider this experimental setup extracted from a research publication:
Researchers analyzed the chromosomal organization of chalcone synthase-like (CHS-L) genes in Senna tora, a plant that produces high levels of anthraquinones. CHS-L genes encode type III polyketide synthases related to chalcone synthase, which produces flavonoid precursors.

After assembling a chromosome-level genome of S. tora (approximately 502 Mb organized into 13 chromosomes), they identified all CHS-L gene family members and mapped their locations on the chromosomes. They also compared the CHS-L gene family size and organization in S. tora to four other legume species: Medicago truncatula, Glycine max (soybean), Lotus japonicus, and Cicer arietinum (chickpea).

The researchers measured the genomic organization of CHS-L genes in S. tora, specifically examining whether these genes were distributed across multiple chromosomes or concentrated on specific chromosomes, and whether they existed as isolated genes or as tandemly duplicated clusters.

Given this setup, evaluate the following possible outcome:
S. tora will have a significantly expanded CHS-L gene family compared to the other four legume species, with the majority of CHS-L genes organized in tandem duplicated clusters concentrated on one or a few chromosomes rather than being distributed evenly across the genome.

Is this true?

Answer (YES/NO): YES